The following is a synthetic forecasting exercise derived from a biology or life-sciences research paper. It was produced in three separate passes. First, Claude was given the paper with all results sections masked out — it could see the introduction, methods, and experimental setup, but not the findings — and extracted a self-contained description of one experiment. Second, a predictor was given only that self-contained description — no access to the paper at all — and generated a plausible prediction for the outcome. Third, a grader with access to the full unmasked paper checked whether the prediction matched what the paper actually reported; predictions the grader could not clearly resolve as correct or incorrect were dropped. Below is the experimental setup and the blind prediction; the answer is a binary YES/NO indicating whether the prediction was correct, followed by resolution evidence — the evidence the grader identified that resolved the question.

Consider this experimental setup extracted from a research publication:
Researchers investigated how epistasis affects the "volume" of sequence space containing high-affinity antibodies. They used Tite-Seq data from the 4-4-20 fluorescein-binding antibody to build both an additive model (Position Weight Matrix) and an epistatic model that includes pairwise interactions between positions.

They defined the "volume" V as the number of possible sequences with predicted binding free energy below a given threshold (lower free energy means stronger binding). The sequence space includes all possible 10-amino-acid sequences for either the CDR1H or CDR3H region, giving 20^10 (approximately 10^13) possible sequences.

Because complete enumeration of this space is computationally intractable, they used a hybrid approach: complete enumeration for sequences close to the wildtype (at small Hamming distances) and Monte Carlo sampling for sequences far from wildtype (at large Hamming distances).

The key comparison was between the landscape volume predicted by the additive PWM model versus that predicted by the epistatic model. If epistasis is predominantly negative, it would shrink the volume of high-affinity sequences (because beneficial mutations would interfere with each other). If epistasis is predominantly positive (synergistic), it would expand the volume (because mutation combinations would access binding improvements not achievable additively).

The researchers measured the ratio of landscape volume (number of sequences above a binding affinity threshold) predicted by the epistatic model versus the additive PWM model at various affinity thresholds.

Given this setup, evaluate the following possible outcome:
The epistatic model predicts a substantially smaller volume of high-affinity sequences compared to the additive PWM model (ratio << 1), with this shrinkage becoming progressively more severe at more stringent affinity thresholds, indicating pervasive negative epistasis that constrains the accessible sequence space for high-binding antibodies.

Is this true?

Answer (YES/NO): NO